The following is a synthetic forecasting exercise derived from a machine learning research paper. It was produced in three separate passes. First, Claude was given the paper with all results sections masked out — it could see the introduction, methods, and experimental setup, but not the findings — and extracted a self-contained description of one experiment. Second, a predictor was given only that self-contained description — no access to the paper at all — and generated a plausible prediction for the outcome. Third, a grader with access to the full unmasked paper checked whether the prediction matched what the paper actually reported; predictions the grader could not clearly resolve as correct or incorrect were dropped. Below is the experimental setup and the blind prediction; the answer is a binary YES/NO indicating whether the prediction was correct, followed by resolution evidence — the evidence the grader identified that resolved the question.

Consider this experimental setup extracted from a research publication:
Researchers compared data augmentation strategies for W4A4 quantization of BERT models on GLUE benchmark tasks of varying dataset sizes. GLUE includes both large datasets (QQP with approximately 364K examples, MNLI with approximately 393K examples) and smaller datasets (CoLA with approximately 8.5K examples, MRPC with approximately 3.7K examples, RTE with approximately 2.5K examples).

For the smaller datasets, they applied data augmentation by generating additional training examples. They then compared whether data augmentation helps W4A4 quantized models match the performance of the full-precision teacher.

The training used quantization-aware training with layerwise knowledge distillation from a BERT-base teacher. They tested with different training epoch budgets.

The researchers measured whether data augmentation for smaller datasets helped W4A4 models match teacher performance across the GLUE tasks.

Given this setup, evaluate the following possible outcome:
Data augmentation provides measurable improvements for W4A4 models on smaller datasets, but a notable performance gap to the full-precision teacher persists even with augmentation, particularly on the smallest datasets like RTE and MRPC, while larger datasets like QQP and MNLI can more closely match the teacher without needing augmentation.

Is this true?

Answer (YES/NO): NO